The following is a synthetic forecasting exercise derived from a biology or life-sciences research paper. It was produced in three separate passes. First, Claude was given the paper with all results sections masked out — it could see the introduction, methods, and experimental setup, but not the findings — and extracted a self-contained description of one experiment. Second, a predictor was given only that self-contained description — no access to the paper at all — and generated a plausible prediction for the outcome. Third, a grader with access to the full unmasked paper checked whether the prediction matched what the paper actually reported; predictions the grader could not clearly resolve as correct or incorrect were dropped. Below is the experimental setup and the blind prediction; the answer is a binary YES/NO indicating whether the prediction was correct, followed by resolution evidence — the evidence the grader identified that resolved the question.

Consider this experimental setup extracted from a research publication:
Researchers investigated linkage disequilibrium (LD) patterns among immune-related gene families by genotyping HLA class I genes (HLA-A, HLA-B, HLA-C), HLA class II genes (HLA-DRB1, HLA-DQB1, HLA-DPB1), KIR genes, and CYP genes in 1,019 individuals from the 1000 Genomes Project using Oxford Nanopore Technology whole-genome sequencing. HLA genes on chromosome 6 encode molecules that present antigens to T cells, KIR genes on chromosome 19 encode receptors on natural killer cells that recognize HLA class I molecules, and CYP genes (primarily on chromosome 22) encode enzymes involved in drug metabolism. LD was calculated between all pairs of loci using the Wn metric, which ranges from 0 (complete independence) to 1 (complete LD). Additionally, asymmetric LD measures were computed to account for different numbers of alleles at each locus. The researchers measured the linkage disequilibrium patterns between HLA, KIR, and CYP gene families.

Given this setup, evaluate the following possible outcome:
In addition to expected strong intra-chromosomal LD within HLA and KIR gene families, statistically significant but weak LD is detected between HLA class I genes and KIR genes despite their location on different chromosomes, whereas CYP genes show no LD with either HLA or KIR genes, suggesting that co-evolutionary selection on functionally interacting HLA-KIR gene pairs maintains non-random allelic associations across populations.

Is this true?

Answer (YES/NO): NO